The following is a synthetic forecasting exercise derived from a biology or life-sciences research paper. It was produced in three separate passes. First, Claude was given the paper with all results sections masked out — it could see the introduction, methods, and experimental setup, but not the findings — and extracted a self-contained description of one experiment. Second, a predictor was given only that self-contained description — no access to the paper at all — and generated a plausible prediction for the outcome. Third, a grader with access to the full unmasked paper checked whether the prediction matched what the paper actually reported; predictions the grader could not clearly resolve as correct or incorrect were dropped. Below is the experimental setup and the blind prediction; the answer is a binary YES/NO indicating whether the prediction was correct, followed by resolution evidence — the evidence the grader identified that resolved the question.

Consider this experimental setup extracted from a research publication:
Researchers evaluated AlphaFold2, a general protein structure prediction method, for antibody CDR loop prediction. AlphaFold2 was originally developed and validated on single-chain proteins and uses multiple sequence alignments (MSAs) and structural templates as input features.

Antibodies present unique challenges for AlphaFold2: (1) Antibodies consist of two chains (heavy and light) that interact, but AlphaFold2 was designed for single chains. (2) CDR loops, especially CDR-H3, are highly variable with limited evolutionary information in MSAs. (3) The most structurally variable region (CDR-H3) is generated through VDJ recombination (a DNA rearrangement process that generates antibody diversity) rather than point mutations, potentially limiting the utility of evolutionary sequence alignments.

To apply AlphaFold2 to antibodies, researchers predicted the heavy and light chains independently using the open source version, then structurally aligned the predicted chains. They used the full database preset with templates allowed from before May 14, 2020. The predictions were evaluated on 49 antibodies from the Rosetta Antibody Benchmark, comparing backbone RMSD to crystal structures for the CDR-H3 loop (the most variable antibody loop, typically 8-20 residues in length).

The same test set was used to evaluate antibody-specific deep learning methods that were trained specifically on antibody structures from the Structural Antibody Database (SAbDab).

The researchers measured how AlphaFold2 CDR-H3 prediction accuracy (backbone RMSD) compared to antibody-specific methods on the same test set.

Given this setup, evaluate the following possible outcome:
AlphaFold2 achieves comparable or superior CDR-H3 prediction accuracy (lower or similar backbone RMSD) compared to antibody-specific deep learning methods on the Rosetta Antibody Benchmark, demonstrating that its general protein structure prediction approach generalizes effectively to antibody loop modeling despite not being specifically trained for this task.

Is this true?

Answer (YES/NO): NO